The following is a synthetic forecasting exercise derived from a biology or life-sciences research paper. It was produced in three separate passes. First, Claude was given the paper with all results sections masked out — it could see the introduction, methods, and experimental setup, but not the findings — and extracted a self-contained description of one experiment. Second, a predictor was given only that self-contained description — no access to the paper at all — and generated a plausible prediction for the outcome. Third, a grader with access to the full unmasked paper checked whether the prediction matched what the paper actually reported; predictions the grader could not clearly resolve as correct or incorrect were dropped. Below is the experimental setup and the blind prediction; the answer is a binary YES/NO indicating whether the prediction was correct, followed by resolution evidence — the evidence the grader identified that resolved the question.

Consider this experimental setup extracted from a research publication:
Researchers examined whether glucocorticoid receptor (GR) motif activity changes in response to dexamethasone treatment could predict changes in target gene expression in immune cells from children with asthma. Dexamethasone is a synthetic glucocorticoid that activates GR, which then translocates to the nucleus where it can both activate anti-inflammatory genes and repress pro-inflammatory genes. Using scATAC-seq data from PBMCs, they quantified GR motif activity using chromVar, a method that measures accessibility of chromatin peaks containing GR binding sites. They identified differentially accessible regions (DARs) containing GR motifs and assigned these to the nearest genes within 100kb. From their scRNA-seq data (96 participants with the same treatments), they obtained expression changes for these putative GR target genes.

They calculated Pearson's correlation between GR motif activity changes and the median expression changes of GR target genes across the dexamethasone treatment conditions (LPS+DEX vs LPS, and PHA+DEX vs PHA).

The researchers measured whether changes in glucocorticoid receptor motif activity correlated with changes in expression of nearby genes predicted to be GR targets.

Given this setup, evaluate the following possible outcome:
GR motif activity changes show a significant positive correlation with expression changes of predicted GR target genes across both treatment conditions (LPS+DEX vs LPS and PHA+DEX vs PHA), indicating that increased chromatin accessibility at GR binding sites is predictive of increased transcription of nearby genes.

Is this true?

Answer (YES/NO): YES